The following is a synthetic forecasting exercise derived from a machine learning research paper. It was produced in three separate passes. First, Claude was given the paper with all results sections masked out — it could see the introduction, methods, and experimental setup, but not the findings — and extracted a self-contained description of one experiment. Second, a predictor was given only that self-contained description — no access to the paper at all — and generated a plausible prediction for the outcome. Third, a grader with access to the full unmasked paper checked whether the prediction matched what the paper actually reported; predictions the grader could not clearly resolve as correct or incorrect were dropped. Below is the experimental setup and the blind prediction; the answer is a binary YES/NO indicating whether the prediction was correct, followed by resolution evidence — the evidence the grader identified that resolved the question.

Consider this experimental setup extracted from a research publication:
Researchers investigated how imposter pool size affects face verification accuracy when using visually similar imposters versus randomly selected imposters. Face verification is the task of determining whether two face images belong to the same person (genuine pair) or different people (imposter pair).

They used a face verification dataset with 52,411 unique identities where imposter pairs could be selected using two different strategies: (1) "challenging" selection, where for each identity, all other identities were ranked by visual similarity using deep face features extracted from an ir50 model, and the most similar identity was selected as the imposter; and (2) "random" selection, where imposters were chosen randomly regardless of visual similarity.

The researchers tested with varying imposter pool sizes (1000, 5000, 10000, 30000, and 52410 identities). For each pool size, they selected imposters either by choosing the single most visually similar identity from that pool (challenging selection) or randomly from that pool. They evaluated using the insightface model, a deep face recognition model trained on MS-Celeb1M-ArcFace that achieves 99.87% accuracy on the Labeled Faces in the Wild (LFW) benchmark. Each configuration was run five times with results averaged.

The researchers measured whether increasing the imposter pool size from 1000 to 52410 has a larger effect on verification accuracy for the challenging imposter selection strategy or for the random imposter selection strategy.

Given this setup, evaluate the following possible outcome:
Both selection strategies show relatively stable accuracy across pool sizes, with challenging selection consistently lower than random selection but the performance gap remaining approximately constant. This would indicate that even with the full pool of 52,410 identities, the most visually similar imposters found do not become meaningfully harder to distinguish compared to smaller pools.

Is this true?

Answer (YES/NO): NO